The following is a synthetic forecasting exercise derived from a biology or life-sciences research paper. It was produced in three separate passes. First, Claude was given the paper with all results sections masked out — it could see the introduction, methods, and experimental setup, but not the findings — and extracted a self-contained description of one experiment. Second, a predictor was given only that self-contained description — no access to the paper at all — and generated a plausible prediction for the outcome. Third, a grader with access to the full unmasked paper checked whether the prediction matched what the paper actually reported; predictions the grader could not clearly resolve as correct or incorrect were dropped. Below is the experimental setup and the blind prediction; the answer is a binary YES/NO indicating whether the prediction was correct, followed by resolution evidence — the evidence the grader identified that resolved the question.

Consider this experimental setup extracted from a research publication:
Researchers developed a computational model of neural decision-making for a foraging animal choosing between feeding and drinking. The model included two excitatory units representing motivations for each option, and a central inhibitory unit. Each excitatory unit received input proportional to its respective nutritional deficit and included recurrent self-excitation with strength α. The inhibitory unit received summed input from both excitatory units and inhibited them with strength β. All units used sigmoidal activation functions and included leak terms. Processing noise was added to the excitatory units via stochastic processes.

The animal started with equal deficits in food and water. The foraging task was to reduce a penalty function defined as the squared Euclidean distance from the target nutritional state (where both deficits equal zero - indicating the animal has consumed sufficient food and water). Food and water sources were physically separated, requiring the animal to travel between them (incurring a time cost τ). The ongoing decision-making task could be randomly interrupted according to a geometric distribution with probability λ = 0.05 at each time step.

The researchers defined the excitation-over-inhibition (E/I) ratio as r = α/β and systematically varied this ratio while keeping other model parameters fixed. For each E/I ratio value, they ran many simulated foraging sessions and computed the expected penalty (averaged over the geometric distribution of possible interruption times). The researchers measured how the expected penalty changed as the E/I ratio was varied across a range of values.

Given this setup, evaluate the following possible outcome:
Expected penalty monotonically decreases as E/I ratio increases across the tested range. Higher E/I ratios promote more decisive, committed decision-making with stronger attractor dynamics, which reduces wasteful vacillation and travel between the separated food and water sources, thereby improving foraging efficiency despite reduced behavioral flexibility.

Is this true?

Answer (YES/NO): NO